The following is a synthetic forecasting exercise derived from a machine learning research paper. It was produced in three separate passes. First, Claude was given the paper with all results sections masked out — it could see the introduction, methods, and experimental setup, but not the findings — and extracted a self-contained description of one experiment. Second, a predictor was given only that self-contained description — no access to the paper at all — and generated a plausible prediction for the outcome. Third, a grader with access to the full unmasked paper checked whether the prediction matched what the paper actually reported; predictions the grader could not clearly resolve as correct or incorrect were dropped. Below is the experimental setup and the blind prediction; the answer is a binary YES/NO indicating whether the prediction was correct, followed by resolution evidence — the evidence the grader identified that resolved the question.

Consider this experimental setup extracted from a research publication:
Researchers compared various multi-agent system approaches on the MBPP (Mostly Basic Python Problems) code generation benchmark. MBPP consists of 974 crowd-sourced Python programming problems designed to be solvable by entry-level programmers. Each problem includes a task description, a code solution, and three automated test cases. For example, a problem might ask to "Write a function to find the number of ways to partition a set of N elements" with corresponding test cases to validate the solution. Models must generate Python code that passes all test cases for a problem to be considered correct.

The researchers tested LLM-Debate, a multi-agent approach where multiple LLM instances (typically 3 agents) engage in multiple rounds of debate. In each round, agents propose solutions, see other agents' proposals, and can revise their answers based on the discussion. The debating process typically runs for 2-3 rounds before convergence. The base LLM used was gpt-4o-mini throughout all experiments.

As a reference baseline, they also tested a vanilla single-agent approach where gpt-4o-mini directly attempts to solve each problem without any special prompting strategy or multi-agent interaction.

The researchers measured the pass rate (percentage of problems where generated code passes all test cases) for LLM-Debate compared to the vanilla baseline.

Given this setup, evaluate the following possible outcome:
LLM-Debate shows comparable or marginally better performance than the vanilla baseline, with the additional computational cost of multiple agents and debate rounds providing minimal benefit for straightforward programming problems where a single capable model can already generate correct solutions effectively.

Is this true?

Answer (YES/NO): NO